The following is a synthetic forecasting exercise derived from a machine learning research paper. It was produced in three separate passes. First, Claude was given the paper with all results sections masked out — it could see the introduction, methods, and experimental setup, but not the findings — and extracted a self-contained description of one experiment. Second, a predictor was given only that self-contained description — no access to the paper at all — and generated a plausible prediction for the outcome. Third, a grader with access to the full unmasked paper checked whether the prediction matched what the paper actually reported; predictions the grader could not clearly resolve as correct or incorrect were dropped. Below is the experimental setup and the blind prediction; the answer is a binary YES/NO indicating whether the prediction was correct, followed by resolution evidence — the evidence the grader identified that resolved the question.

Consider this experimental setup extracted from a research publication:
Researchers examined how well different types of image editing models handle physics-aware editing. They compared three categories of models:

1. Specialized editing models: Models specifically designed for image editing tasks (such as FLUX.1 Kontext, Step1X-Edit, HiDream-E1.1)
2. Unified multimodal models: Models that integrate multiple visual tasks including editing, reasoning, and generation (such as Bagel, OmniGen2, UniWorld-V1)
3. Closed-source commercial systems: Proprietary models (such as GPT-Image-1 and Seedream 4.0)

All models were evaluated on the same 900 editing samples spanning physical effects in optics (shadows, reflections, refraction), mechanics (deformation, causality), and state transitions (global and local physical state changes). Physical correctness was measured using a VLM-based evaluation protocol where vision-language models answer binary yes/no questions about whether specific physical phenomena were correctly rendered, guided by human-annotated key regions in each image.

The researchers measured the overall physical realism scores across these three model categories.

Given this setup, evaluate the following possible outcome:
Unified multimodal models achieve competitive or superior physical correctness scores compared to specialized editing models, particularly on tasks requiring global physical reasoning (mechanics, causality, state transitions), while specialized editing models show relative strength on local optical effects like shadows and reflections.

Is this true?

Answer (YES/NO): NO